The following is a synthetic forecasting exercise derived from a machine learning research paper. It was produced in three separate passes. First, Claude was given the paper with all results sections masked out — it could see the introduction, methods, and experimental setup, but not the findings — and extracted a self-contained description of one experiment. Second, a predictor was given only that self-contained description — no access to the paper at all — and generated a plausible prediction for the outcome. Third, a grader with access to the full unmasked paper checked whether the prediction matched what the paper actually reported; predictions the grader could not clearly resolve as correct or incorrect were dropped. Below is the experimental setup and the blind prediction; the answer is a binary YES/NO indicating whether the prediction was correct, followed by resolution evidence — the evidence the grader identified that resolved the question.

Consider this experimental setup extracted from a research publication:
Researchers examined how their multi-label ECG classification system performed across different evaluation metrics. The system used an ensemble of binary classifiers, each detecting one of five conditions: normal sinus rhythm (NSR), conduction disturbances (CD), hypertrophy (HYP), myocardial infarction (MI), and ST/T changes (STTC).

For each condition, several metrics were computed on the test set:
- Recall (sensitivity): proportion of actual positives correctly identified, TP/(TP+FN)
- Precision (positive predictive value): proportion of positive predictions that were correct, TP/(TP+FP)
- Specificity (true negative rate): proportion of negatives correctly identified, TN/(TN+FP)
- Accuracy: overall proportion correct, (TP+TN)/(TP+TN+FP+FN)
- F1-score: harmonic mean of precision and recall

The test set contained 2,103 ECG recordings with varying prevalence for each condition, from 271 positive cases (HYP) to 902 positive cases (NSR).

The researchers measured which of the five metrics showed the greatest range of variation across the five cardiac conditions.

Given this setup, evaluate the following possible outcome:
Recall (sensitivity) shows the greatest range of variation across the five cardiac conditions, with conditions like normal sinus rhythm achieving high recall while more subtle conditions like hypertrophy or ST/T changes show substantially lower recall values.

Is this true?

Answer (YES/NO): NO